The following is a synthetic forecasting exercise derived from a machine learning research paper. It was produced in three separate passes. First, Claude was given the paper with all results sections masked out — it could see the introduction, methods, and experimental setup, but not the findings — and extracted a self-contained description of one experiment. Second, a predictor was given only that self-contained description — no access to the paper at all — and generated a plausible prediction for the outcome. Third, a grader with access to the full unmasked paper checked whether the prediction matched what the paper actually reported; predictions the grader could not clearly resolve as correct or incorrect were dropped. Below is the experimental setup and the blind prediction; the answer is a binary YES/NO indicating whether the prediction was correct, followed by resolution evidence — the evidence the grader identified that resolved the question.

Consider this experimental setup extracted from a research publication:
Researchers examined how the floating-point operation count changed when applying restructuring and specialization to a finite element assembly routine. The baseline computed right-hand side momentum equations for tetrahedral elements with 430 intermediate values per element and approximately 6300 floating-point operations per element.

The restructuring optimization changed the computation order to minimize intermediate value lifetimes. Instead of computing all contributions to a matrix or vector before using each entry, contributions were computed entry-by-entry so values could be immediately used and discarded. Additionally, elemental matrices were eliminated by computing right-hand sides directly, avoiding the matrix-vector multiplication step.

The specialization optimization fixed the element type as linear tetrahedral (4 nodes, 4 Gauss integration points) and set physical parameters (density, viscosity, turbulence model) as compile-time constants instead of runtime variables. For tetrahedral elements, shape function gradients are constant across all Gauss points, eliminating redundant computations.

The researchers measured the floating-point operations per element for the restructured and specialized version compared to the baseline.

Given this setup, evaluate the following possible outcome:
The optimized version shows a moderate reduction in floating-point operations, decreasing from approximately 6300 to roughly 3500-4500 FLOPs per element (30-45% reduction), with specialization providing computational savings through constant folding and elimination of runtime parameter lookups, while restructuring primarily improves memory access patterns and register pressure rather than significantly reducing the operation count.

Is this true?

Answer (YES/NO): NO